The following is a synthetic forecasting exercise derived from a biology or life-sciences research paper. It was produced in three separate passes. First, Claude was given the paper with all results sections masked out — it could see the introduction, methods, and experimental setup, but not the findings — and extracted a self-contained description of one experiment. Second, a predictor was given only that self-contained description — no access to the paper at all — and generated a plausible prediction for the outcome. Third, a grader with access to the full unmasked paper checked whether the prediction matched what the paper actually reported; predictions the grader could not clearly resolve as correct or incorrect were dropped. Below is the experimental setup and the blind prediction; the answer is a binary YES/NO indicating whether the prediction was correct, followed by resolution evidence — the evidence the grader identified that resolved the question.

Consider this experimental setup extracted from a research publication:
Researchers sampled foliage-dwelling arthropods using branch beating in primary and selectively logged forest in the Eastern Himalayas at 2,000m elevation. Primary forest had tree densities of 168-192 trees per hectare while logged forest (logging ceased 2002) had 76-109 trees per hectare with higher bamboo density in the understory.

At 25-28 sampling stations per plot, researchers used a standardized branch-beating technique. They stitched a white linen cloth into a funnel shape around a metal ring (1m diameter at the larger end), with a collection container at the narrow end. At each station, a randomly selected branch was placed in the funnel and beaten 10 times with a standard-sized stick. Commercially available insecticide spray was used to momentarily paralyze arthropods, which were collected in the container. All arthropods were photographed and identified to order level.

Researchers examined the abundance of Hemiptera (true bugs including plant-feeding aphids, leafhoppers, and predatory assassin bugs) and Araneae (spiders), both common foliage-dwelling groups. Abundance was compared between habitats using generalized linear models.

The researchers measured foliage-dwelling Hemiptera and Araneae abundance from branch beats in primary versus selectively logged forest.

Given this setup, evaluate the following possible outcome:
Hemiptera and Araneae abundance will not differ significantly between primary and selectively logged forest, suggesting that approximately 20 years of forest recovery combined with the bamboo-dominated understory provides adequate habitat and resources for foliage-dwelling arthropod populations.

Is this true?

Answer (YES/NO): NO